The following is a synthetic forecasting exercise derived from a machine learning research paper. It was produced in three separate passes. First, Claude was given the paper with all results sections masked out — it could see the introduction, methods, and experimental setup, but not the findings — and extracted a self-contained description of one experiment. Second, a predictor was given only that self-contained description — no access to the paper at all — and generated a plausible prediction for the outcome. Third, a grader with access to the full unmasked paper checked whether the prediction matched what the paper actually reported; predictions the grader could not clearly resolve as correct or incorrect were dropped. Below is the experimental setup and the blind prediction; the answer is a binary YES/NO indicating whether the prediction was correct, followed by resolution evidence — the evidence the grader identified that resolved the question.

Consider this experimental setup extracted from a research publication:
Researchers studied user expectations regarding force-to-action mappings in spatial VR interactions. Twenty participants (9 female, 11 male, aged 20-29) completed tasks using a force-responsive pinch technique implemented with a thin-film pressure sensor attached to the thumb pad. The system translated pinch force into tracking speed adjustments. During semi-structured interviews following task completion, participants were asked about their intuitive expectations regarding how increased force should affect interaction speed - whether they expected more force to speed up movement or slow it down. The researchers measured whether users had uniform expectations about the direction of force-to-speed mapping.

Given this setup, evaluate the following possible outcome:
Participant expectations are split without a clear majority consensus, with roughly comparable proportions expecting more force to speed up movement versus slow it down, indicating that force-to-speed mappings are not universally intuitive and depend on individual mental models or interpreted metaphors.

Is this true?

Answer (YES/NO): YES